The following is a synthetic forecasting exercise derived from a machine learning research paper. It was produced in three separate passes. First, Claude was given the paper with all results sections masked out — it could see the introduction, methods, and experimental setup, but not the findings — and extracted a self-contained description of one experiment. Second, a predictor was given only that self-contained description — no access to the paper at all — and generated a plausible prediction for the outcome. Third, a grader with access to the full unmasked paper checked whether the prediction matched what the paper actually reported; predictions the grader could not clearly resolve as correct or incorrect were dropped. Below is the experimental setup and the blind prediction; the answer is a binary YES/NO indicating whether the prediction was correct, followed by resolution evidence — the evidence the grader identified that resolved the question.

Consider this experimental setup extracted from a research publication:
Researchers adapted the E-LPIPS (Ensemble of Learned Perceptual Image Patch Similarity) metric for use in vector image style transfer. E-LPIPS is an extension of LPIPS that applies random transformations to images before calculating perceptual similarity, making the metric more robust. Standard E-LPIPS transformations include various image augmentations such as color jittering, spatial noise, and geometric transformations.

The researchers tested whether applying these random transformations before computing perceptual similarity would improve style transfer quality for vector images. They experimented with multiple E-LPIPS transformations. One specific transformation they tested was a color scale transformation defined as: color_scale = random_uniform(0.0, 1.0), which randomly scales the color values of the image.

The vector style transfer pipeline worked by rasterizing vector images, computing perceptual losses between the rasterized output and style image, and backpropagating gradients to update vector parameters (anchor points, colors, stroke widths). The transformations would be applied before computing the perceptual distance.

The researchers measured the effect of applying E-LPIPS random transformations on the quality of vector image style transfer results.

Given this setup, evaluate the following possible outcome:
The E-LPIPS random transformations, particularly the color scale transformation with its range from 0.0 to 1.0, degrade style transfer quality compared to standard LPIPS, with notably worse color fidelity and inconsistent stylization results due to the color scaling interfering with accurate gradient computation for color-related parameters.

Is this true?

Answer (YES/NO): NO